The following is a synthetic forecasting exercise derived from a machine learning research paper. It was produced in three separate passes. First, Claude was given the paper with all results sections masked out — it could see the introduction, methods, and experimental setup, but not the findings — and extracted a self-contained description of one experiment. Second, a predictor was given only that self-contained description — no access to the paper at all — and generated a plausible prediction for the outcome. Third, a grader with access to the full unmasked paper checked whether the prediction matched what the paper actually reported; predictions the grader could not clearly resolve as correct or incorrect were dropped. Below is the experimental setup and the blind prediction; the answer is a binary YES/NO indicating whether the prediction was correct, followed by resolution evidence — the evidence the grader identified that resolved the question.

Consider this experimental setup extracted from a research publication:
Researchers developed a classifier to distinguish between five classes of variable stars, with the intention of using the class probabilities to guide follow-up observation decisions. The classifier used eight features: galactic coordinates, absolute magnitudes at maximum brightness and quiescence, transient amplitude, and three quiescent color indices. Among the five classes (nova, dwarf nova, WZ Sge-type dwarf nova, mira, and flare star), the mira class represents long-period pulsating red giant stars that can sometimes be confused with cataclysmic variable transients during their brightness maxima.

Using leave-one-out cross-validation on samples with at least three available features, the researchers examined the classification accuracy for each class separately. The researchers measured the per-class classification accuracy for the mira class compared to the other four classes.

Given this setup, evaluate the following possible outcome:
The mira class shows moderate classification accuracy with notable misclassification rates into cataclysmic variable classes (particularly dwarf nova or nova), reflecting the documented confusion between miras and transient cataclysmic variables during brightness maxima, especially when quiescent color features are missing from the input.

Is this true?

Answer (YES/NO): NO